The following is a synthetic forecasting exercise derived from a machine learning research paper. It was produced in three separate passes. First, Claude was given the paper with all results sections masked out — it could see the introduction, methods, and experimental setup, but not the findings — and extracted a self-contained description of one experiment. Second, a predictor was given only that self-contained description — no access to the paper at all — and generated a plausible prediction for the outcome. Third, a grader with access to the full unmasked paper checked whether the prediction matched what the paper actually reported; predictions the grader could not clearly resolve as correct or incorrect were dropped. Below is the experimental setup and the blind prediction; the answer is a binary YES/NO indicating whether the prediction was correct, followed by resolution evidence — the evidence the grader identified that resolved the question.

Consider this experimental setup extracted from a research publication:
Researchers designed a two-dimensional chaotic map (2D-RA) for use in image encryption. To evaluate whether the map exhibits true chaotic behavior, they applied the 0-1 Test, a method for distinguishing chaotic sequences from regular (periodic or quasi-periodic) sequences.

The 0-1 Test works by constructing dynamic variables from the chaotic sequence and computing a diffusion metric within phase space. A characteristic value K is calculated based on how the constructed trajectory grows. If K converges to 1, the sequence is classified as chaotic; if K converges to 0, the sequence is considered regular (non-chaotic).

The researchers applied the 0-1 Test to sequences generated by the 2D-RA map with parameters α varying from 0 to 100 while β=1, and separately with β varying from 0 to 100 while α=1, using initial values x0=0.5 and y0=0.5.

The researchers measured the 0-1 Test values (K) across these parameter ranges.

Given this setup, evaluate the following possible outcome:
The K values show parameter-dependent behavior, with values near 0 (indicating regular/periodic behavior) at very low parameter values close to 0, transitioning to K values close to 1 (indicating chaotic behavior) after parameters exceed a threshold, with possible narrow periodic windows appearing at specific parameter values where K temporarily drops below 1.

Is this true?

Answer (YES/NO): NO